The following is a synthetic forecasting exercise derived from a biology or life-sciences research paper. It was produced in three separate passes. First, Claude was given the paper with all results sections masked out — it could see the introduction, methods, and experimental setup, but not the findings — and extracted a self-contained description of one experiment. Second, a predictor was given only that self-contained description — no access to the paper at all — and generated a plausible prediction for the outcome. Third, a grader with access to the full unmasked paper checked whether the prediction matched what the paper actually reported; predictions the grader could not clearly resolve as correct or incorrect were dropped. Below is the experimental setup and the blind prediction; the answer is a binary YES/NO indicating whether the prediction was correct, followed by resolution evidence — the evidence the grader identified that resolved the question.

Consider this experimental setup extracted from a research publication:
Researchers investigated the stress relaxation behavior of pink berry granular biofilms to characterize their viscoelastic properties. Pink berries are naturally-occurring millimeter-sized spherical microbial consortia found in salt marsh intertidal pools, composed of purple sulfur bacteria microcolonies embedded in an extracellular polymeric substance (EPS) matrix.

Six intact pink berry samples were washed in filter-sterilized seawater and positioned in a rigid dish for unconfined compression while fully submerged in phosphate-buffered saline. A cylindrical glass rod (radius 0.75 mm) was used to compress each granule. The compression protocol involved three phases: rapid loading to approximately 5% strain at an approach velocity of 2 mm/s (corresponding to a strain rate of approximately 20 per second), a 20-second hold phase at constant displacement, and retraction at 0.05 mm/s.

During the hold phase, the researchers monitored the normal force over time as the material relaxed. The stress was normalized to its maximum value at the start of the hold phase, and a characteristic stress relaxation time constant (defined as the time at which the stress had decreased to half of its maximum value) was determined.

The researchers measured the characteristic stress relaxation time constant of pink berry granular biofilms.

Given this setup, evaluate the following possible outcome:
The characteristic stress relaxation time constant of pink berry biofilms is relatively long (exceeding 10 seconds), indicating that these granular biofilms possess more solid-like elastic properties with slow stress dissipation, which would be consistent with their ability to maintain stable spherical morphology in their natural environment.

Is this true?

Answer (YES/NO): NO